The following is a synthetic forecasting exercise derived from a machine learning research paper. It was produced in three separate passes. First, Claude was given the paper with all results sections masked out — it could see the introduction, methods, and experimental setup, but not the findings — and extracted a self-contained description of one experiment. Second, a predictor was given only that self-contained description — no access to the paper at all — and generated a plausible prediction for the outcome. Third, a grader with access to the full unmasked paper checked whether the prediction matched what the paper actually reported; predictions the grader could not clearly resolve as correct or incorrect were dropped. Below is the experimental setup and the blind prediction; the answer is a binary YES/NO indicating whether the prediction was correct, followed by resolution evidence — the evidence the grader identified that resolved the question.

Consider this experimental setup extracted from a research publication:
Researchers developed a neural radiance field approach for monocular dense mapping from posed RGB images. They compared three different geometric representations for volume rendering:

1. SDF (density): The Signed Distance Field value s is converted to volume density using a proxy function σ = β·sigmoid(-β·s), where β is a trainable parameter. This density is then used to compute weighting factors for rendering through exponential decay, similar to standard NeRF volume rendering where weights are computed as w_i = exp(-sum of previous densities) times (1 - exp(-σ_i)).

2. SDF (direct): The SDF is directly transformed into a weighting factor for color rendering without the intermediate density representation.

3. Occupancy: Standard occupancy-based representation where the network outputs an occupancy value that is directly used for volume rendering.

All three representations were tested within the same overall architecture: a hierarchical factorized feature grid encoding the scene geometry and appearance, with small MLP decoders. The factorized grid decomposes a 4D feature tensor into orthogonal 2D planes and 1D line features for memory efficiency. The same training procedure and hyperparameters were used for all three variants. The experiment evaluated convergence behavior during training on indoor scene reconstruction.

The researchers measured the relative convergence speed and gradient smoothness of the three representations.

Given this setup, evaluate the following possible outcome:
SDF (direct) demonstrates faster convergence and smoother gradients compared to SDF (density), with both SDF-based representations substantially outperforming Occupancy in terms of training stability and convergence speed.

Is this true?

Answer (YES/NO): NO